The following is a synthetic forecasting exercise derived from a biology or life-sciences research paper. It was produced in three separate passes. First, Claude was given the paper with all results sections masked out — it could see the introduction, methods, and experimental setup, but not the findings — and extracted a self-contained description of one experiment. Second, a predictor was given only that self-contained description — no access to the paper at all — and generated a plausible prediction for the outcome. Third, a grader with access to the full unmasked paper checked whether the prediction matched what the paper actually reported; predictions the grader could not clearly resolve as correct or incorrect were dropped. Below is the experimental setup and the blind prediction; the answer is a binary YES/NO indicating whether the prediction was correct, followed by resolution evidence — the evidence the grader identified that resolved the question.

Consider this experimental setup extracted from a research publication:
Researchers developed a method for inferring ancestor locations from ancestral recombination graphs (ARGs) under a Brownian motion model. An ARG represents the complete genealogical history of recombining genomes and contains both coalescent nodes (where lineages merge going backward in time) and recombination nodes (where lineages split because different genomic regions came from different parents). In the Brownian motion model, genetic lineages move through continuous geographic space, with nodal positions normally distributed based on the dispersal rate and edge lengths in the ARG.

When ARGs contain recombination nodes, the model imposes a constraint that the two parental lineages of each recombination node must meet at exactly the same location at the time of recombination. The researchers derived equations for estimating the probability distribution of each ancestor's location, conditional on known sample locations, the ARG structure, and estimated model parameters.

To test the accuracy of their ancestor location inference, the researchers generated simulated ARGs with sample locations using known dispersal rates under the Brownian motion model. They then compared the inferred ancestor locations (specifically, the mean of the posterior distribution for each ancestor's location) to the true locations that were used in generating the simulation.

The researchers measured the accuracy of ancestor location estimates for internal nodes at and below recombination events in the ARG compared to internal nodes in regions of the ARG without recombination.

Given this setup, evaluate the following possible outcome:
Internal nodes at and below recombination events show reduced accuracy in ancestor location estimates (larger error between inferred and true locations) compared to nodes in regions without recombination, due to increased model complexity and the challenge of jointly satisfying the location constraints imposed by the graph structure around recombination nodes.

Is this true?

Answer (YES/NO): YES